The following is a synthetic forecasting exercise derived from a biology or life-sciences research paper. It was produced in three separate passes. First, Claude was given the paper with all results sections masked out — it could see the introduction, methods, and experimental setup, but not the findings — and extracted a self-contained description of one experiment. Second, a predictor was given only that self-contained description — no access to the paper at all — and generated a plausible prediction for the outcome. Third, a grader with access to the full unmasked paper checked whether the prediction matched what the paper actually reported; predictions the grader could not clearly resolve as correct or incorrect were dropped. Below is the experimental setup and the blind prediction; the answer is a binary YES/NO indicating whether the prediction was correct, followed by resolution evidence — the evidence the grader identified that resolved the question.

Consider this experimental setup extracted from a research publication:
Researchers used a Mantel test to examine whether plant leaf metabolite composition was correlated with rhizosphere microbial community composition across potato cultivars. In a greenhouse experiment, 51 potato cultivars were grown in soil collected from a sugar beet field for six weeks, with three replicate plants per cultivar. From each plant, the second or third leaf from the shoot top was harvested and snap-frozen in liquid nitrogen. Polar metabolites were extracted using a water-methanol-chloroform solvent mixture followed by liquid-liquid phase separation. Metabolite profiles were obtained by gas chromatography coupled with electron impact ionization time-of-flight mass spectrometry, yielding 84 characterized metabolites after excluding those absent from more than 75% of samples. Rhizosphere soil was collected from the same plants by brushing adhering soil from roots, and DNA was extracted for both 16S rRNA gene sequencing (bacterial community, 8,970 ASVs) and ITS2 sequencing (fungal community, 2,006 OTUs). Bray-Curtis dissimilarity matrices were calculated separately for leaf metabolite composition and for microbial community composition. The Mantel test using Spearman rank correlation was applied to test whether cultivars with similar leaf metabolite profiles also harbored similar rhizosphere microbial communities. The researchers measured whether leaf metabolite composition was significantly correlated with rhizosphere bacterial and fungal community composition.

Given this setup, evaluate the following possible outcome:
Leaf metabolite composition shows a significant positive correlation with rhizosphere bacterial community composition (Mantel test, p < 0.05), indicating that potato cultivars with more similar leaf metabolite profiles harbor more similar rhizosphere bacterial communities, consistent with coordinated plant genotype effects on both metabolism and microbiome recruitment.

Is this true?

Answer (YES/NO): YES